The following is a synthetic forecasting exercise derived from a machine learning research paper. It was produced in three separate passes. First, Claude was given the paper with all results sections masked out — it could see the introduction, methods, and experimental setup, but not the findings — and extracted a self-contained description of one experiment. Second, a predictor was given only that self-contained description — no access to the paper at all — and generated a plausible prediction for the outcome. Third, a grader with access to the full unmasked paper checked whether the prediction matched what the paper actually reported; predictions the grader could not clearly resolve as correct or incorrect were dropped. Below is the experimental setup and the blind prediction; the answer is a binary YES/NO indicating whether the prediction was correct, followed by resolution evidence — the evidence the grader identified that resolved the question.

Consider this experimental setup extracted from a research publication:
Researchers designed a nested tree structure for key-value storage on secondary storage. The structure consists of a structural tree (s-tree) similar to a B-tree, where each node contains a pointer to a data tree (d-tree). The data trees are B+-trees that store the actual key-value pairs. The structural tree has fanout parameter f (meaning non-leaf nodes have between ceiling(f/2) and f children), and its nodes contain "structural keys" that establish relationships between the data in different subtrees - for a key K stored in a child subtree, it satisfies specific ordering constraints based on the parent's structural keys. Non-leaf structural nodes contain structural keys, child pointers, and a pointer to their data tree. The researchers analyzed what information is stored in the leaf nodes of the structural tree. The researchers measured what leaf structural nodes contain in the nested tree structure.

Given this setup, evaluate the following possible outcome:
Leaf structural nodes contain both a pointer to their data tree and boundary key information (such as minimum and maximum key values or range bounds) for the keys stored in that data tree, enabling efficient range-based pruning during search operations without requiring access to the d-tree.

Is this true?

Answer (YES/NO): NO